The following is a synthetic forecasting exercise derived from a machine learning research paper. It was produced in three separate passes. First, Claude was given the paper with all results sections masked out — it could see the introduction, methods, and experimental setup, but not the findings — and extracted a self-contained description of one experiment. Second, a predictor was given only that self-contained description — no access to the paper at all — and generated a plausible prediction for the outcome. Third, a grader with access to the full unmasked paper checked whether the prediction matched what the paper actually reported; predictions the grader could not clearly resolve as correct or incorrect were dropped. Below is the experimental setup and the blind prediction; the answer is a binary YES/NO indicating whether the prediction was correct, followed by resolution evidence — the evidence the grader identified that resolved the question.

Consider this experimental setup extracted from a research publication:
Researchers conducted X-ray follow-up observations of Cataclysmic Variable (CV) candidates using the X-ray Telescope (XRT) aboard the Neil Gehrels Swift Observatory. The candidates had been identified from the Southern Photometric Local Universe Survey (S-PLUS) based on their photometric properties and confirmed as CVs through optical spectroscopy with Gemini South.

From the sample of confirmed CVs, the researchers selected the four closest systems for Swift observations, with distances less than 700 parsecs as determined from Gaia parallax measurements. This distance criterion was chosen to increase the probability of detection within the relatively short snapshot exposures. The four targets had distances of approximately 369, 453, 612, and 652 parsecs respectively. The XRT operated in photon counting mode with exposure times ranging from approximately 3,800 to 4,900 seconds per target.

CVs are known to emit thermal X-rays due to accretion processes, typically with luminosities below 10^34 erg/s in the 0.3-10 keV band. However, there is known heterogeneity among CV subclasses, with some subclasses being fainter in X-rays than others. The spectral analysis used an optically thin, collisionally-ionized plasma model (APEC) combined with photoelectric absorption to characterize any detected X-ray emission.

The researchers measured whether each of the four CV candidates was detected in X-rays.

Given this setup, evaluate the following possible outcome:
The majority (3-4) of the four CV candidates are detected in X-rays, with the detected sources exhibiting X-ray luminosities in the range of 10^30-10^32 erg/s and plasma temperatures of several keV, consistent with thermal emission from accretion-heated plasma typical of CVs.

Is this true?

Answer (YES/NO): YES